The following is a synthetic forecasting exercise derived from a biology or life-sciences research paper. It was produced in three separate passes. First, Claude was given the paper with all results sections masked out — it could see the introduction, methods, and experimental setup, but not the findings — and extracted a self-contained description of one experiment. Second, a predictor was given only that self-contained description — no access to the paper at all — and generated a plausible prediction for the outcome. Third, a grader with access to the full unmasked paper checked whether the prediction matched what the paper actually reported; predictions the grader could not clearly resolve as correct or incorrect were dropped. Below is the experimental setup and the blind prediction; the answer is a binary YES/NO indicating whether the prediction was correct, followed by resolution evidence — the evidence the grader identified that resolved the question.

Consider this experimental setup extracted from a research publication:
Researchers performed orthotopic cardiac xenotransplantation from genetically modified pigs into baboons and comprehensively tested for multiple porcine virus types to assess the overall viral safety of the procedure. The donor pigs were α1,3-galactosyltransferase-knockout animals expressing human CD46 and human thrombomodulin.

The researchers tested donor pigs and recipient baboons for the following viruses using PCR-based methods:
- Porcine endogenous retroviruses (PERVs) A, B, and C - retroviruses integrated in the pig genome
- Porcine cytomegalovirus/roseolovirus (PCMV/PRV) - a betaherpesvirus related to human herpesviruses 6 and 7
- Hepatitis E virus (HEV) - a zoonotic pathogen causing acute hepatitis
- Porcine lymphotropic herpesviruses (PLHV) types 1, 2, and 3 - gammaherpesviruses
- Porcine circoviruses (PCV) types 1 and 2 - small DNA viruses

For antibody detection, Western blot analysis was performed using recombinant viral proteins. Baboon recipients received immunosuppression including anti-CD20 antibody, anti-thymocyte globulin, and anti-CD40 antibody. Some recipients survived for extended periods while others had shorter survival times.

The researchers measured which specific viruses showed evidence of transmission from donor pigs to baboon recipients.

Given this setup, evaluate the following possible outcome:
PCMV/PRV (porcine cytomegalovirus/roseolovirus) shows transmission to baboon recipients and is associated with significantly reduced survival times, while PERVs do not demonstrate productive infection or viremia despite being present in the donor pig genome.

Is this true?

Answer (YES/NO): YES